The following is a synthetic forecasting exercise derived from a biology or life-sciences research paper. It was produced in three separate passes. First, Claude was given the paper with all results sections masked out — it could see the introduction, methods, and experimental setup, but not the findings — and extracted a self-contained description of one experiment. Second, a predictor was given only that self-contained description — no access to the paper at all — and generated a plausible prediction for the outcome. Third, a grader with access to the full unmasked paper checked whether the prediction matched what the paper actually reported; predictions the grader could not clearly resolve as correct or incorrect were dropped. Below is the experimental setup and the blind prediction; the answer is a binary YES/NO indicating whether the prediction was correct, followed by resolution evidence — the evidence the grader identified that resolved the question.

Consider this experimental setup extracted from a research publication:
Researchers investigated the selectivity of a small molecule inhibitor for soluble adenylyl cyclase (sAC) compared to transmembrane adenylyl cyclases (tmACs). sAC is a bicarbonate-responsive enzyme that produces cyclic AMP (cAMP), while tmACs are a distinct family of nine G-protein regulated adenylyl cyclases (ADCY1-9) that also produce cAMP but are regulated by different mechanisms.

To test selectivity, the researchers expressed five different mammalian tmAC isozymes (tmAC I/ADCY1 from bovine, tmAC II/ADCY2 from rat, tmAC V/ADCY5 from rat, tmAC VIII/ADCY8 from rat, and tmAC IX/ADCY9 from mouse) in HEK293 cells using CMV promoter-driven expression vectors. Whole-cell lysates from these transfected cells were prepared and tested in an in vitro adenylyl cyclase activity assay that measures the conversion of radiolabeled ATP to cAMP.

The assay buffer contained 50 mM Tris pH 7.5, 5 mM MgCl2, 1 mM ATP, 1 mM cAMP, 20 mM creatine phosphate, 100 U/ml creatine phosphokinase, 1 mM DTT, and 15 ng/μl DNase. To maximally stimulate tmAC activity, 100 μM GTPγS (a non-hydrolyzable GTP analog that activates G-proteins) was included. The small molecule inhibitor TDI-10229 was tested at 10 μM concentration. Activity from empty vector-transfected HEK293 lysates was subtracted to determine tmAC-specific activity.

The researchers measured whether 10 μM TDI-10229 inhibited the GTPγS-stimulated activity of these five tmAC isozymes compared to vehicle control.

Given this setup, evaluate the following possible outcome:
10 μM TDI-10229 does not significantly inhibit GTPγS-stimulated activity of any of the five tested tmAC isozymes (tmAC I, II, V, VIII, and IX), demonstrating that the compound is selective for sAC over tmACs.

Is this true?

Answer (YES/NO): YES